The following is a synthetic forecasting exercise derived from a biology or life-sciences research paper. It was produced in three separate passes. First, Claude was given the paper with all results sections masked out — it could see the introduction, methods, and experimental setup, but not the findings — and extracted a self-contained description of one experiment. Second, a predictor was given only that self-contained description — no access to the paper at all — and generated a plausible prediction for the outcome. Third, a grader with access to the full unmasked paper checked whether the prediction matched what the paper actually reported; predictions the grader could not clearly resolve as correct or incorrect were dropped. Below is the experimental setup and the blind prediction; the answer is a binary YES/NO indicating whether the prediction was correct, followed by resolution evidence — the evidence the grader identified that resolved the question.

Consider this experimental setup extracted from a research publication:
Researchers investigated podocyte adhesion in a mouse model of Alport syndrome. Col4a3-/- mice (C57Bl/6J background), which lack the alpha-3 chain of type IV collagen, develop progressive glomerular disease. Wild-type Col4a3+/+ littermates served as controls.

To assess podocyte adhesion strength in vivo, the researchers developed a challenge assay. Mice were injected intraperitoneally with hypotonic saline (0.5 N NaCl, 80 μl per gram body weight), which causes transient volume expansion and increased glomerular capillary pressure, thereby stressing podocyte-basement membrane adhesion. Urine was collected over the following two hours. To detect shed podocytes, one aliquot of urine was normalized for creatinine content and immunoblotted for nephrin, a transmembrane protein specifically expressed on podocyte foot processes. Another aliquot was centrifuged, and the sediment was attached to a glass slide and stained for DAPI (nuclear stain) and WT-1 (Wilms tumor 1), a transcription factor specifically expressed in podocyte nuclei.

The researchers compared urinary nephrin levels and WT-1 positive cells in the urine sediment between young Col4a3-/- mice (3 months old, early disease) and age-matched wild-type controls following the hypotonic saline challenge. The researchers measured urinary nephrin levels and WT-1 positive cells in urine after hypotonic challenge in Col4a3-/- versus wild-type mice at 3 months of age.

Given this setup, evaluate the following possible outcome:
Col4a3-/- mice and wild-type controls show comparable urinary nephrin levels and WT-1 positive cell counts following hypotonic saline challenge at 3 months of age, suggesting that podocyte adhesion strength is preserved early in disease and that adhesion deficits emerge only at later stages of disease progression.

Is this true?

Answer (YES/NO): NO